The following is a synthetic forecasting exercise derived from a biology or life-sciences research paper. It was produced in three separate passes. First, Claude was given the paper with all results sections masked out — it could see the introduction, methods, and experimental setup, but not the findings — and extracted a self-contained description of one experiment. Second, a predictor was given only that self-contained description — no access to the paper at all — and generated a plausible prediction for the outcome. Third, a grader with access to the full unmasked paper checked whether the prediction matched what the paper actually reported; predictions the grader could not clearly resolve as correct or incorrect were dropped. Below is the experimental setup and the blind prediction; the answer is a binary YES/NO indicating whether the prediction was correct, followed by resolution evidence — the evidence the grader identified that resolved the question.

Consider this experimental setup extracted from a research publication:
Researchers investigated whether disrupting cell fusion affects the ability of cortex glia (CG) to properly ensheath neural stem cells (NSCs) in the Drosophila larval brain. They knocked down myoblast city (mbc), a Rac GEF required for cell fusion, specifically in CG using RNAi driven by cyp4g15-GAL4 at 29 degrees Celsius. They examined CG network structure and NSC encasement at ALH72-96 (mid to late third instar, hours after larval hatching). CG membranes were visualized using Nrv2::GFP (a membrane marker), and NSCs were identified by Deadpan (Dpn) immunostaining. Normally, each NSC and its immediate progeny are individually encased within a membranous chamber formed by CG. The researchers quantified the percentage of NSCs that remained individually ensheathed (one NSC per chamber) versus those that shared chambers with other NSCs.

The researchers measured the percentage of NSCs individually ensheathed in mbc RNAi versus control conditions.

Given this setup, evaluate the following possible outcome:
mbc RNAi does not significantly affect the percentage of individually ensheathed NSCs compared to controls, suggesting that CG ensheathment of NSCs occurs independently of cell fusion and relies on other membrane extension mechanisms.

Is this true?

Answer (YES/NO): NO